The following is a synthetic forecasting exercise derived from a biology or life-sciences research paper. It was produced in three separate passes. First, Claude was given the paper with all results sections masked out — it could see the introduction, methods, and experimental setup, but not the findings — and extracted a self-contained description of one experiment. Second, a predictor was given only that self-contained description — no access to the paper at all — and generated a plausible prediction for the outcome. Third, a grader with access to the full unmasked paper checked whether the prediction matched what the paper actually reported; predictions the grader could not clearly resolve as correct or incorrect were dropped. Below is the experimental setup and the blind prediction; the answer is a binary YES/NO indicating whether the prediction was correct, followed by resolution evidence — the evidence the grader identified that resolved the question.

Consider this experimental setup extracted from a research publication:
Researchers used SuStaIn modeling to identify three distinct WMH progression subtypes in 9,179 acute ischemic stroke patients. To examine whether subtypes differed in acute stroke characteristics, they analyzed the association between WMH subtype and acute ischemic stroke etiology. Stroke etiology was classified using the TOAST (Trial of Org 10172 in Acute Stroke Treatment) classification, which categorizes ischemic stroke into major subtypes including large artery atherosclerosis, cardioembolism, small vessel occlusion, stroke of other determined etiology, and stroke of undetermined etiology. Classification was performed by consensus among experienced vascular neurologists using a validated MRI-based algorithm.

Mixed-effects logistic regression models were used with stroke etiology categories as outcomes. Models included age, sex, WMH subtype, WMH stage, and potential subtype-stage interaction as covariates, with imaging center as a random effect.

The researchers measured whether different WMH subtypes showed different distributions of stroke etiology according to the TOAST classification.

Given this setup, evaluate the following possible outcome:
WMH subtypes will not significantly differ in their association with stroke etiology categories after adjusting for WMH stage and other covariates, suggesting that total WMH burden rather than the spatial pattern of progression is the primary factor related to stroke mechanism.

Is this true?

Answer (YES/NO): NO